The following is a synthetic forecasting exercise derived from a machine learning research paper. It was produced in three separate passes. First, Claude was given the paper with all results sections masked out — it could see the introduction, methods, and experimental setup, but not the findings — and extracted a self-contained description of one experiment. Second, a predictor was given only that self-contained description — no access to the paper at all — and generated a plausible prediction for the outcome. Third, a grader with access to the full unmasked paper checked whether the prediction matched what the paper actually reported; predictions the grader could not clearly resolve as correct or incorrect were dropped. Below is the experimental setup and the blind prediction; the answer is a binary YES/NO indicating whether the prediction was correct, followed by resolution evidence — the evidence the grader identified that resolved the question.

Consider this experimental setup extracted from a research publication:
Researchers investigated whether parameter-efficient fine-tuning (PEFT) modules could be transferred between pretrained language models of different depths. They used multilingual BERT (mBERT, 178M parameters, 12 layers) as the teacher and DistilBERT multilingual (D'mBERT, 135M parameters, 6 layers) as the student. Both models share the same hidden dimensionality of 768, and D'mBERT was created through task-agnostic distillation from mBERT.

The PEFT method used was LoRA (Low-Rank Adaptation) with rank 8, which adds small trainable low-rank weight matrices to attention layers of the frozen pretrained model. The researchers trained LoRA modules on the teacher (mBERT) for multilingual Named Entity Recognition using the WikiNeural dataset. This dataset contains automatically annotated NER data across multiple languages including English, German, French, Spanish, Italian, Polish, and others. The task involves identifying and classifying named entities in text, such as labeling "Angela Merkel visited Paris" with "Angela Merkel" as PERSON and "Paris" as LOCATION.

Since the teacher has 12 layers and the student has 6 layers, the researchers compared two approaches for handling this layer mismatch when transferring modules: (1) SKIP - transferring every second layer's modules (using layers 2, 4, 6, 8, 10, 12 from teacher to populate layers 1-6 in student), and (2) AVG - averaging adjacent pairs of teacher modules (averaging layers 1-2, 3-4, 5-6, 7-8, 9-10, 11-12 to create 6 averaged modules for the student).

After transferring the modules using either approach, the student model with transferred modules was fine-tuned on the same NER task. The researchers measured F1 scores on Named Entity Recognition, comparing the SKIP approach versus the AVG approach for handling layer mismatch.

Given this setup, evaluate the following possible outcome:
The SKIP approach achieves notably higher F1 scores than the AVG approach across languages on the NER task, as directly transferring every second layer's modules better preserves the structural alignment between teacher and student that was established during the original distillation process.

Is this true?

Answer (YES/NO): NO